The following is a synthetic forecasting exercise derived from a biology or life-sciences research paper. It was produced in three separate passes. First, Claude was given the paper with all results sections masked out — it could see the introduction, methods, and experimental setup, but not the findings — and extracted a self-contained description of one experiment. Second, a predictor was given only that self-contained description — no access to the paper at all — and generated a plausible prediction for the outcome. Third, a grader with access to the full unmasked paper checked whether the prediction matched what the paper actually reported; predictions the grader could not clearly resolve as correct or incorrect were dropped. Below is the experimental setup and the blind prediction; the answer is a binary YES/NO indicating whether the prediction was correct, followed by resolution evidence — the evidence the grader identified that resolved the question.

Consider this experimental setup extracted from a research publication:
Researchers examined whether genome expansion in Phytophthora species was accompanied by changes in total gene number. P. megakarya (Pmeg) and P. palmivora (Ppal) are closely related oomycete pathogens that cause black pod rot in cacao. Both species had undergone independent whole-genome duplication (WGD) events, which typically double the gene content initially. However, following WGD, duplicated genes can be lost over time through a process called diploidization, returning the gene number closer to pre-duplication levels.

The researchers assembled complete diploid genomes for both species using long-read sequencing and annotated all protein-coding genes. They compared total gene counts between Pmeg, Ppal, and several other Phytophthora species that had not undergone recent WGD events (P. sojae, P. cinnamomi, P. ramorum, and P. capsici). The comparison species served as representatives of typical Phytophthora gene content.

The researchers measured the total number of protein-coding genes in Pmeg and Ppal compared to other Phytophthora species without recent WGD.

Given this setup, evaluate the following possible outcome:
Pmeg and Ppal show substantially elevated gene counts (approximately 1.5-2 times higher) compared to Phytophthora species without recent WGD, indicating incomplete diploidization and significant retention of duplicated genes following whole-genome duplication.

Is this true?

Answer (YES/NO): YES